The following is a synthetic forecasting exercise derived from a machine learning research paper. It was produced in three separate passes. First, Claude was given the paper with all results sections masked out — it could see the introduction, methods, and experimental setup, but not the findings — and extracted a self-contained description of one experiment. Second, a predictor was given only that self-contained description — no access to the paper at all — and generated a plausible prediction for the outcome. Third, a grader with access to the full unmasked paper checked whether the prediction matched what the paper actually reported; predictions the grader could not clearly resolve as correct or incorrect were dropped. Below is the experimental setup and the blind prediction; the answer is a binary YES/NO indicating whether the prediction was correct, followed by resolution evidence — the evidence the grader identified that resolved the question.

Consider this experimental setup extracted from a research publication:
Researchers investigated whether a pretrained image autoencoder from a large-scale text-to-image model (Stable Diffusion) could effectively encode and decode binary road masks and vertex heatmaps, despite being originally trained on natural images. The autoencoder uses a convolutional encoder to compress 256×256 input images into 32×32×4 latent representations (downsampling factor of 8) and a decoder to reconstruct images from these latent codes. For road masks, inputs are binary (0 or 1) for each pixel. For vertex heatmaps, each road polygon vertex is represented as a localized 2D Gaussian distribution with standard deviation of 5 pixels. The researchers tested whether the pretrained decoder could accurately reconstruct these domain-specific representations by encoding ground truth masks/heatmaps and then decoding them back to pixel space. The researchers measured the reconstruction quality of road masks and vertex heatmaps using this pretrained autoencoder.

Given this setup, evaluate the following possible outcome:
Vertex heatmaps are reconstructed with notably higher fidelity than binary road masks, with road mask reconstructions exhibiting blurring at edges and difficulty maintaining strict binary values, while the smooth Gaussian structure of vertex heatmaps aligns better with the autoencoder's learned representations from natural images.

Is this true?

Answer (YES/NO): NO